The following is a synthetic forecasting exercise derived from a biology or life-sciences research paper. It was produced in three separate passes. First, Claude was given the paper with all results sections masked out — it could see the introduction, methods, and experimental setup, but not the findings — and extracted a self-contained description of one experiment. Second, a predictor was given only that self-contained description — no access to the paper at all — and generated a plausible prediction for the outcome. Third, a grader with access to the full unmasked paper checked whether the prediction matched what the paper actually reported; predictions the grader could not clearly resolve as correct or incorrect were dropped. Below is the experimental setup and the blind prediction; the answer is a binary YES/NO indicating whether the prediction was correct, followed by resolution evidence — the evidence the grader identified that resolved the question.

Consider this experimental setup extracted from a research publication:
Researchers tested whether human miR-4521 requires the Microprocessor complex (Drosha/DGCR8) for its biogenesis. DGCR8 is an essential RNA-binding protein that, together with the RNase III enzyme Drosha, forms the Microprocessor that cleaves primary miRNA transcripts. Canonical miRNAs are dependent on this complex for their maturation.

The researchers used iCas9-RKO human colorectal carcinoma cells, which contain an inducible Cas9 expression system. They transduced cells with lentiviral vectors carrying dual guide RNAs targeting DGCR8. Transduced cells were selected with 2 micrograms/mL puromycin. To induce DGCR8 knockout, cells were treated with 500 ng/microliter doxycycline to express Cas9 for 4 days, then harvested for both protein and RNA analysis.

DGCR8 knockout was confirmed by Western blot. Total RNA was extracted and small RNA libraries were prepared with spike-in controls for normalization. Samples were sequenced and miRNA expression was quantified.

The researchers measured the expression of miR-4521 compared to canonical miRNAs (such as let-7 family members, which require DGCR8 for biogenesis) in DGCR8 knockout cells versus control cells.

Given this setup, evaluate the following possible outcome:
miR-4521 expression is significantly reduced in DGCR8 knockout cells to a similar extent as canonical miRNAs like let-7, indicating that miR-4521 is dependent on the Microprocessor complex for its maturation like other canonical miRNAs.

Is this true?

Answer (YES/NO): NO